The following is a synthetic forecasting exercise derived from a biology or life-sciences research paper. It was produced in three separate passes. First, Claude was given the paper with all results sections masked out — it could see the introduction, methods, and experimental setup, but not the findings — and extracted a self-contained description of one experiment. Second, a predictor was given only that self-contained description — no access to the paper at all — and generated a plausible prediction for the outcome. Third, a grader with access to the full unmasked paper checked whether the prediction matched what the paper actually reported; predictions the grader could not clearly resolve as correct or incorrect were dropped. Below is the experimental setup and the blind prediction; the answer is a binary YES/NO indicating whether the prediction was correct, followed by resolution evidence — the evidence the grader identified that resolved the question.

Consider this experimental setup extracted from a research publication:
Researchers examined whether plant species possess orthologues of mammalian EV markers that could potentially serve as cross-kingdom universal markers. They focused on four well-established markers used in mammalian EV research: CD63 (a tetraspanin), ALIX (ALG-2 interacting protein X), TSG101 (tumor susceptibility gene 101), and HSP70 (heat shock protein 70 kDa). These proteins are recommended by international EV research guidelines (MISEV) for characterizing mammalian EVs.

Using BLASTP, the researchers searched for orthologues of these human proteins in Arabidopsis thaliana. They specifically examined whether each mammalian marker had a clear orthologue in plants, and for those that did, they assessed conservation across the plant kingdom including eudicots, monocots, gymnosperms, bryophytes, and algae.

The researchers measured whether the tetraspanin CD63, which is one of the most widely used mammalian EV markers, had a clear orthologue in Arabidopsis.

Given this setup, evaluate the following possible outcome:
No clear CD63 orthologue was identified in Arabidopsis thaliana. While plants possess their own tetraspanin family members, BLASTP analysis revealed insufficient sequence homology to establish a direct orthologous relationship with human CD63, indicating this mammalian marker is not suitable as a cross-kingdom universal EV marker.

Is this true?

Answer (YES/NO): YES